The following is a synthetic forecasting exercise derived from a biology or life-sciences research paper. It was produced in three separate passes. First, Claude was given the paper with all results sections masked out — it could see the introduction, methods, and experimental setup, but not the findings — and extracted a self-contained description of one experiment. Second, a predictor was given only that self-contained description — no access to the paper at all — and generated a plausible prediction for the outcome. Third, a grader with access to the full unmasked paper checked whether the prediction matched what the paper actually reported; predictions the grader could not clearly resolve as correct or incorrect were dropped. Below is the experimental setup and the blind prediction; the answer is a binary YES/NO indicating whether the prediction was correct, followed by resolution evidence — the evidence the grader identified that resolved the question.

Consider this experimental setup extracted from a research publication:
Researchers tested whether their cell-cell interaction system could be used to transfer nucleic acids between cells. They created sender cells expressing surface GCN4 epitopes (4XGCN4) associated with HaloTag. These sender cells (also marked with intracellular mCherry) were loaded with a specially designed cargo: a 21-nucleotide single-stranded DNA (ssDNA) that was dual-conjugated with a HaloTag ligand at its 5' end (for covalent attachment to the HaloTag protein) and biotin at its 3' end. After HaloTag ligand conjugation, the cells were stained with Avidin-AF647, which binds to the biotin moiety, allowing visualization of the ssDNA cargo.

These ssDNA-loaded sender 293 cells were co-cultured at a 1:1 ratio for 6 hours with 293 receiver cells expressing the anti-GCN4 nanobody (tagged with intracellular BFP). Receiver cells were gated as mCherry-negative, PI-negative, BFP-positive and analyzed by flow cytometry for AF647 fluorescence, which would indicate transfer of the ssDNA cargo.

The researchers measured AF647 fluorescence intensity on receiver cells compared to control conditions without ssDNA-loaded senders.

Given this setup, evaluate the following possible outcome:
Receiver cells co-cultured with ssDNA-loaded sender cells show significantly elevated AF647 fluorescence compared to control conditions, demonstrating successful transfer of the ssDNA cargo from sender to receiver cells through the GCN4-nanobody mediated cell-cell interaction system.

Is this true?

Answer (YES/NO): YES